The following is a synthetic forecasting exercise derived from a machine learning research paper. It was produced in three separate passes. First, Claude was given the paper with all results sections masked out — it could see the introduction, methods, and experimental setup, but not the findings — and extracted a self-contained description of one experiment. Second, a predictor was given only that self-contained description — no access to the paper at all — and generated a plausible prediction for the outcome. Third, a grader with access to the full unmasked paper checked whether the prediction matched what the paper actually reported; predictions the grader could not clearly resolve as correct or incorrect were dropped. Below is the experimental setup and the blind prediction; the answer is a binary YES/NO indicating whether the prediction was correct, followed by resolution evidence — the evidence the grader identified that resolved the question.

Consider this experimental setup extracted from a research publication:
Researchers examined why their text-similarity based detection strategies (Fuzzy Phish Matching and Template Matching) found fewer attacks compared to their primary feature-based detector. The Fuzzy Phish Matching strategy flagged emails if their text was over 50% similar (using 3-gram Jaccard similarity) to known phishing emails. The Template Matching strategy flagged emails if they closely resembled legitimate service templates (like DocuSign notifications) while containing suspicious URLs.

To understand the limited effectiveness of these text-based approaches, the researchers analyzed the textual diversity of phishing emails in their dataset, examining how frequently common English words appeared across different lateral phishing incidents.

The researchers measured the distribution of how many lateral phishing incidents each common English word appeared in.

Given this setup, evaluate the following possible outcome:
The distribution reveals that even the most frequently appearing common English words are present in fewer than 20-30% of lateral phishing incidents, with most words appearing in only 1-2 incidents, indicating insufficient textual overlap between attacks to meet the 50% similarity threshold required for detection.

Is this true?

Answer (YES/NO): NO